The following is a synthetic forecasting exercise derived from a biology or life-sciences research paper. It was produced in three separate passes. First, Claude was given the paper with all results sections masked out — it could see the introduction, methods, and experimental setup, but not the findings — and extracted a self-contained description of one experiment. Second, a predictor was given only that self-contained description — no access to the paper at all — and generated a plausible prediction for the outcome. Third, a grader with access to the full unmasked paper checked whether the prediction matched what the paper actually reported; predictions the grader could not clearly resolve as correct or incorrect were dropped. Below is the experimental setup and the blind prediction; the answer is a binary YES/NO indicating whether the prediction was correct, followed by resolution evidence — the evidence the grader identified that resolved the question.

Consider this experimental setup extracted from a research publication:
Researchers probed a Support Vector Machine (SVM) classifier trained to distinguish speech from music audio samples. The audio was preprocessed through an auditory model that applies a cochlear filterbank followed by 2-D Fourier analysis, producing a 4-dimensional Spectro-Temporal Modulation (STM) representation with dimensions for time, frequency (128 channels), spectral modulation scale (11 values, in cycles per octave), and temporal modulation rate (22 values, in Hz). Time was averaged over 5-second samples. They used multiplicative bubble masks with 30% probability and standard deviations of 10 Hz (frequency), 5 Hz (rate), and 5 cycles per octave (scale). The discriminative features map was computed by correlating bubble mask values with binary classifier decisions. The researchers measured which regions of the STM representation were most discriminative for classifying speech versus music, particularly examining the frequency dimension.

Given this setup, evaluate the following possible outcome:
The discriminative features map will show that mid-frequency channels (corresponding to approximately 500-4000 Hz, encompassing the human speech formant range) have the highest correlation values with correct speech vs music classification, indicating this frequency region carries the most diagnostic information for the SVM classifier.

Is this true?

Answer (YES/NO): NO